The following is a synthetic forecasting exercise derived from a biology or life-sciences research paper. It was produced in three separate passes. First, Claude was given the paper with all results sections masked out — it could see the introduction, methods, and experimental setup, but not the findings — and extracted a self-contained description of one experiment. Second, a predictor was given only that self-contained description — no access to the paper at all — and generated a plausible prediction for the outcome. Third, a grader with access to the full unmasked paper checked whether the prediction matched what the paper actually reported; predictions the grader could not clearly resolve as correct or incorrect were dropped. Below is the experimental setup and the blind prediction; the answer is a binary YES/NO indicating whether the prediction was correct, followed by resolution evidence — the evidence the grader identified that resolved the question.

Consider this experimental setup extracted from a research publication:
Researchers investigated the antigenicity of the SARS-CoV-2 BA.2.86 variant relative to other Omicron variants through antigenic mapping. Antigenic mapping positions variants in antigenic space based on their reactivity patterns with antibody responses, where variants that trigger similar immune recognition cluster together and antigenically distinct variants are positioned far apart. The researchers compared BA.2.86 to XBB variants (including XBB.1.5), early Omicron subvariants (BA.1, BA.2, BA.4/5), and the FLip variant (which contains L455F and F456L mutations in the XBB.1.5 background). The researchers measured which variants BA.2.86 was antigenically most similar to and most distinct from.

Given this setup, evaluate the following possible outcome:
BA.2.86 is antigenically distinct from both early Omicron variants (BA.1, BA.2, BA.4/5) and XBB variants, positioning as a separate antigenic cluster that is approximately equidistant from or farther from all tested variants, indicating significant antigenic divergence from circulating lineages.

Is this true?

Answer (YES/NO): NO